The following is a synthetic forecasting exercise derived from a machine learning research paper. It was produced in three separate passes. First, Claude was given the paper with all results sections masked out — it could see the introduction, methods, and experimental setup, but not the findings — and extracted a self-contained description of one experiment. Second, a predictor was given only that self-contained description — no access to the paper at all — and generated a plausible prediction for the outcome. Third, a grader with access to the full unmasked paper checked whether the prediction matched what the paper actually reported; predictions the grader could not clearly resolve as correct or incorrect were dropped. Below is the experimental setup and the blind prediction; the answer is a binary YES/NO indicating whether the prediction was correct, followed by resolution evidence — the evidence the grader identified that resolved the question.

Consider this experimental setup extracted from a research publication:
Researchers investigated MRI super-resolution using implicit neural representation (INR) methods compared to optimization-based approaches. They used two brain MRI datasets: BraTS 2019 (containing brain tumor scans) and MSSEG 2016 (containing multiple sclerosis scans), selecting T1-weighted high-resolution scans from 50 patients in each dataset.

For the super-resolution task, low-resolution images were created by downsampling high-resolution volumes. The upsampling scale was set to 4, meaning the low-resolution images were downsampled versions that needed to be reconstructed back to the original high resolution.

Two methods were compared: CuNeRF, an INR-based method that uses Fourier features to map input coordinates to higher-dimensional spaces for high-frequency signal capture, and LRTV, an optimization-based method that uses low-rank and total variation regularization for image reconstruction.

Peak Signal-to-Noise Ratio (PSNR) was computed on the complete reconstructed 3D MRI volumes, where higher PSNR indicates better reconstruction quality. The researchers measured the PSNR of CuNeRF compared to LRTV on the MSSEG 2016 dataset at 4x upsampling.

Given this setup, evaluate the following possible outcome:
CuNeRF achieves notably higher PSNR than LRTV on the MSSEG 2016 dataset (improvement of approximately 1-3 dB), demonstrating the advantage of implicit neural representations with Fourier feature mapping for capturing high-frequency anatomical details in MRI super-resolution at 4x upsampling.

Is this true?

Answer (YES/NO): NO